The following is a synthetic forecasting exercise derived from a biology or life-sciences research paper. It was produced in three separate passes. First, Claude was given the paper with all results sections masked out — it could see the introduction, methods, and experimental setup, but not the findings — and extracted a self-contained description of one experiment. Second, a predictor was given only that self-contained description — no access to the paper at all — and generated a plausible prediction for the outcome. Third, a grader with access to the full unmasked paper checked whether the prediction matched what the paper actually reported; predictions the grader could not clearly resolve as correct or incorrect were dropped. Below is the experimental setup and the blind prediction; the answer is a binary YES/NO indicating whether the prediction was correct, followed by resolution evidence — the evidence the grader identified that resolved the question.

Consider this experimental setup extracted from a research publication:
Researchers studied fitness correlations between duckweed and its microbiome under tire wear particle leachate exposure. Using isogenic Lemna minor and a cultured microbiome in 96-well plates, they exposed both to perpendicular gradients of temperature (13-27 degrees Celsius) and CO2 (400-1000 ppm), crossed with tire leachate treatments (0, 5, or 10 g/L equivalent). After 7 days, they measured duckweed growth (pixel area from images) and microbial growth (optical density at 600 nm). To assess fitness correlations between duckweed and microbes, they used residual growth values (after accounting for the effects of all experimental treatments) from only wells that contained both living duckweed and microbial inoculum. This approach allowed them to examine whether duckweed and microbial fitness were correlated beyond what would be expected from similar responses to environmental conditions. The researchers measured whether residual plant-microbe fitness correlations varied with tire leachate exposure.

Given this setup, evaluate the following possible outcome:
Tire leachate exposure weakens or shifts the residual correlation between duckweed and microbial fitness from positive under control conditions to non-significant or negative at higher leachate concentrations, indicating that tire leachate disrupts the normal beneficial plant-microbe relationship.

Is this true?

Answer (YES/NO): NO